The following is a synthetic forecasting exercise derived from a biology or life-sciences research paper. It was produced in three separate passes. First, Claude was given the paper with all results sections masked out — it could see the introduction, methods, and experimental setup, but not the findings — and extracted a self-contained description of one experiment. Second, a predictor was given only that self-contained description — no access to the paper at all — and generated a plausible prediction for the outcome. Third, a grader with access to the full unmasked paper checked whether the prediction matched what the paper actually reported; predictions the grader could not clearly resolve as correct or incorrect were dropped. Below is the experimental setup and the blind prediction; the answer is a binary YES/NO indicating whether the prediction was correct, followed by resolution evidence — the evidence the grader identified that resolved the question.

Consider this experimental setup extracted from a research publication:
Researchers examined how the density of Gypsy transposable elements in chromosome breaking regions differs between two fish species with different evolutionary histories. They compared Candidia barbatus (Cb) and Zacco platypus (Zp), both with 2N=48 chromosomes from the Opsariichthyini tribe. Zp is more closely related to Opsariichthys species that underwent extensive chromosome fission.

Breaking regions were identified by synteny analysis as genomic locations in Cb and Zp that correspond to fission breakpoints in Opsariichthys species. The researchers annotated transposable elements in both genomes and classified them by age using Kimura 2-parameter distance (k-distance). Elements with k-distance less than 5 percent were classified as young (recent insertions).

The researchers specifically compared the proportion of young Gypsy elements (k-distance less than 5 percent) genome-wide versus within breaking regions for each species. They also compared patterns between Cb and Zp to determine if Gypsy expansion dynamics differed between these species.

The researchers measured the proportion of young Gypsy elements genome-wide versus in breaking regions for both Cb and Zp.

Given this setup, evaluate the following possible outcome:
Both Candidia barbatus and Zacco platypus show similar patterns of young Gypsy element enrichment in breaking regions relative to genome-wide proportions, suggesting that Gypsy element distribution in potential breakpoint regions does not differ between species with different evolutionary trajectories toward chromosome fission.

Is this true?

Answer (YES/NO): NO